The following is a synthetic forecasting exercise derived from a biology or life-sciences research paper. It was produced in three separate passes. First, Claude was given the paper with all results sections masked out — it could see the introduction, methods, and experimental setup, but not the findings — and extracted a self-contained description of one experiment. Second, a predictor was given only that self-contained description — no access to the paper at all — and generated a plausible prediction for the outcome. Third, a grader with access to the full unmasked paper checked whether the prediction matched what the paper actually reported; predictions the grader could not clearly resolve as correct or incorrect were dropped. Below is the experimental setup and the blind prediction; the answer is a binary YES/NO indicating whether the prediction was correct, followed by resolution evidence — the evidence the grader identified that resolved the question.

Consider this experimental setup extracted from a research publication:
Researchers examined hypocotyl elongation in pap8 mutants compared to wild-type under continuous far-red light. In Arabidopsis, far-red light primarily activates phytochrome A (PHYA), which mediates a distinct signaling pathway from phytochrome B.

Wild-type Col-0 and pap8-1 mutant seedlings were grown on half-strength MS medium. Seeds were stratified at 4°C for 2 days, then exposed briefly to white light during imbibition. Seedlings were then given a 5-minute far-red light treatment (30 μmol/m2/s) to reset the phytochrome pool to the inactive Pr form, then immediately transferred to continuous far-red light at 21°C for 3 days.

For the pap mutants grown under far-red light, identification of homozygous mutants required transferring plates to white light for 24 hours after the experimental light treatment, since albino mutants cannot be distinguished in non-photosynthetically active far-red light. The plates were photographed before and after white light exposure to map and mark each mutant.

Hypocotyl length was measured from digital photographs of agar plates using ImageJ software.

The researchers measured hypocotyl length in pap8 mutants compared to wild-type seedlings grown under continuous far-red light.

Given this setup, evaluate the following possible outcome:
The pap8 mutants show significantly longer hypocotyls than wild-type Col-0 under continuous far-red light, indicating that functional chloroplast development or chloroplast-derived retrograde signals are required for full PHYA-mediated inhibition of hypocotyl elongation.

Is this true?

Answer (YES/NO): YES